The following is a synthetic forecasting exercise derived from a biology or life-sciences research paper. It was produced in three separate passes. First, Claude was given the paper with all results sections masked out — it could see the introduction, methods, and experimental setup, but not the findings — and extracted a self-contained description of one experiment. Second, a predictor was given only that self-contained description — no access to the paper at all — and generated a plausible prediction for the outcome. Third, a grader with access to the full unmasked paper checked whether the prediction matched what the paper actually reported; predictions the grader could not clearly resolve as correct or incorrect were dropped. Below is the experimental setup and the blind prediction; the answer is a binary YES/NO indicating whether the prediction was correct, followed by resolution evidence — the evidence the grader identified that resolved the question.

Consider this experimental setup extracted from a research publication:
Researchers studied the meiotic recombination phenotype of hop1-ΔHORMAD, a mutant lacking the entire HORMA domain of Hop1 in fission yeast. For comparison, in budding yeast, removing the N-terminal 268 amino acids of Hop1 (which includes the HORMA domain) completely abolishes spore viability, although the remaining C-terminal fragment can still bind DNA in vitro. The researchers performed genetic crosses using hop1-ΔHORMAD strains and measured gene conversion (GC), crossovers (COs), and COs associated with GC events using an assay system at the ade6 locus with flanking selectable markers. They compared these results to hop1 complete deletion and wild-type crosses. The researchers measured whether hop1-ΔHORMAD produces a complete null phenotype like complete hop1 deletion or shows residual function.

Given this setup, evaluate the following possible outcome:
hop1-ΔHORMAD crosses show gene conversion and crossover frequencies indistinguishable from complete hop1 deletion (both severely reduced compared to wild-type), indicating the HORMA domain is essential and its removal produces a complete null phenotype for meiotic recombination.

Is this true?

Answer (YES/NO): YES